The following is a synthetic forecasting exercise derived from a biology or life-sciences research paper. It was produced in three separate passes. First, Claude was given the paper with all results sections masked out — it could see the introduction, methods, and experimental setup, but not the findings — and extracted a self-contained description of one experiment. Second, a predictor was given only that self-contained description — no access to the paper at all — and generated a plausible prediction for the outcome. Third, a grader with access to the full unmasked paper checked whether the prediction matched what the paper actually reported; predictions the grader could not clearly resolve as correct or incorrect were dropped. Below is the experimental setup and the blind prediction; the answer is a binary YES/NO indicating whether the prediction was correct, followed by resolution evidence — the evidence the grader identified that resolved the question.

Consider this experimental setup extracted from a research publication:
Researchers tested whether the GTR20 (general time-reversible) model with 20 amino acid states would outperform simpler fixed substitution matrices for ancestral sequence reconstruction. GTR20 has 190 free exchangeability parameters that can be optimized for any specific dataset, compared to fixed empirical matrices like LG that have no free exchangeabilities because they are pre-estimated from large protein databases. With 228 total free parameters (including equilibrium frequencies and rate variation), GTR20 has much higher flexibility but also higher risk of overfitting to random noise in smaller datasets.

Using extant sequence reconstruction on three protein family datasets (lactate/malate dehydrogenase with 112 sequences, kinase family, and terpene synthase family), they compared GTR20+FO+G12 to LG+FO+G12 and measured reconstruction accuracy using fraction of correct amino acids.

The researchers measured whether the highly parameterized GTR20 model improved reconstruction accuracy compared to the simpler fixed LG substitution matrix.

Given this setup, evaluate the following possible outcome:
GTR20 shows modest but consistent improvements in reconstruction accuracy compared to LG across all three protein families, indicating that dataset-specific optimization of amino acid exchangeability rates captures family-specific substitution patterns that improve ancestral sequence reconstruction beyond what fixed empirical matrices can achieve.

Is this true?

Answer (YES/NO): NO